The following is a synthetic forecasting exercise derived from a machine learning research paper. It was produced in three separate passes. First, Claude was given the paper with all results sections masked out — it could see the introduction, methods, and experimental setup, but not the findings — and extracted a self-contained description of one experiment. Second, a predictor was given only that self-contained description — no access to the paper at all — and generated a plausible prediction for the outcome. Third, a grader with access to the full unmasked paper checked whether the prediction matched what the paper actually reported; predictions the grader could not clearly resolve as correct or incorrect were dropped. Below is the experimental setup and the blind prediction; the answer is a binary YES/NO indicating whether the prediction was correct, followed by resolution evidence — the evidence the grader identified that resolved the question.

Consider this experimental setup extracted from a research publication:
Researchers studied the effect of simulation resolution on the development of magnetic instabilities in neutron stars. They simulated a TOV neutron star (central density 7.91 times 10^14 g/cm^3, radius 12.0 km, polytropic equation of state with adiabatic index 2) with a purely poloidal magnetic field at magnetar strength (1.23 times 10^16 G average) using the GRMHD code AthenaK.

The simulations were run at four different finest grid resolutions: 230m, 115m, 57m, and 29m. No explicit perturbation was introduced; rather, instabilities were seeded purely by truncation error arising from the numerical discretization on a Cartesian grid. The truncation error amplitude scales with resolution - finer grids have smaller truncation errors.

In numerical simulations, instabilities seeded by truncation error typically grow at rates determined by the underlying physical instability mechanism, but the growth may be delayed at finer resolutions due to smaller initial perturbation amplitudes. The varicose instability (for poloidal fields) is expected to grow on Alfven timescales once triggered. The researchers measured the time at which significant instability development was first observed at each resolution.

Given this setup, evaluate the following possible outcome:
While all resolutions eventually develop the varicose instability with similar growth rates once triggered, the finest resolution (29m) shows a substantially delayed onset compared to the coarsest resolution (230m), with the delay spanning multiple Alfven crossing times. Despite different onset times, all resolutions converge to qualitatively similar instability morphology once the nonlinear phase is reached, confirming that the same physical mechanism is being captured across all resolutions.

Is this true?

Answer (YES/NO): NO